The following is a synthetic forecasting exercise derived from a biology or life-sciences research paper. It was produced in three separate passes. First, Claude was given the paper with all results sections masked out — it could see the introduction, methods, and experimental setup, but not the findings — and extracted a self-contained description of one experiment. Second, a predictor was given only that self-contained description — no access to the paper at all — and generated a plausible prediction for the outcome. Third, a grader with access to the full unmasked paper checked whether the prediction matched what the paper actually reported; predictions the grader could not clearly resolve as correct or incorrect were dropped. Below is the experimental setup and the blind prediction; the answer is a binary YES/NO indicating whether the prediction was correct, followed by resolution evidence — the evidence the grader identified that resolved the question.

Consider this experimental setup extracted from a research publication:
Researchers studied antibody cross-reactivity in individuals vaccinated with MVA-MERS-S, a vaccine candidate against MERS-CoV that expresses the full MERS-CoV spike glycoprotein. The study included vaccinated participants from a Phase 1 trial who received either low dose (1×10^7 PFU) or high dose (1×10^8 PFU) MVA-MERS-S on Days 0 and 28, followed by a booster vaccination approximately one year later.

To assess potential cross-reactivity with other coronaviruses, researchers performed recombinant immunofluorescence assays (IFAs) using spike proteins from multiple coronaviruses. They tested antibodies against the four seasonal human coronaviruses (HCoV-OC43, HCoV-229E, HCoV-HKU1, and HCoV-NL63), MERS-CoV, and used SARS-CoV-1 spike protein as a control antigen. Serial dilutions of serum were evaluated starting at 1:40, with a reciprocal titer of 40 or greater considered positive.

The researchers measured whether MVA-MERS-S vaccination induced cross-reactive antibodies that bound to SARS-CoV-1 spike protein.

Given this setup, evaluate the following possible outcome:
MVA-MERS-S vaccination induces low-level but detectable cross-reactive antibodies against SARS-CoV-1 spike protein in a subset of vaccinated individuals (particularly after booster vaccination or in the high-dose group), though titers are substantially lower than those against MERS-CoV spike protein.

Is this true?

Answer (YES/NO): NO